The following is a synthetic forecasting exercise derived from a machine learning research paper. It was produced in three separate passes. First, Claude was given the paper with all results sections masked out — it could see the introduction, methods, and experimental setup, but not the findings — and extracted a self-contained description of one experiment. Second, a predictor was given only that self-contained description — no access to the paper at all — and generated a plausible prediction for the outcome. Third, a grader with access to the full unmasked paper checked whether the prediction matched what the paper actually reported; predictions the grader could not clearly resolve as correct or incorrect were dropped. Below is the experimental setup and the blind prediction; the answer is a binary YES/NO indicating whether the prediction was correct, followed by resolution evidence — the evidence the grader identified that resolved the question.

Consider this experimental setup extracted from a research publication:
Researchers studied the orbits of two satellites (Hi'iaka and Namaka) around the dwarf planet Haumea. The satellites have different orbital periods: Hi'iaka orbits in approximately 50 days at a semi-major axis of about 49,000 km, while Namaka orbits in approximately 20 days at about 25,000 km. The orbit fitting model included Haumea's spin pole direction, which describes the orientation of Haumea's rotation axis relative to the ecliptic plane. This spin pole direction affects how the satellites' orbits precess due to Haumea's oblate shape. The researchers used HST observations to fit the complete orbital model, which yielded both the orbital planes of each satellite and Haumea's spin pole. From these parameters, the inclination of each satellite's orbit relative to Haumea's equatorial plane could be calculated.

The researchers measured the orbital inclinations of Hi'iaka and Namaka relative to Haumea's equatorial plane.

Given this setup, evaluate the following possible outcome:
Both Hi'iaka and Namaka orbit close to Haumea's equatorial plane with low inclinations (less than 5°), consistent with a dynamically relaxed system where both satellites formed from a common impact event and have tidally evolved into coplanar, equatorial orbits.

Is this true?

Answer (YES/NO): NO